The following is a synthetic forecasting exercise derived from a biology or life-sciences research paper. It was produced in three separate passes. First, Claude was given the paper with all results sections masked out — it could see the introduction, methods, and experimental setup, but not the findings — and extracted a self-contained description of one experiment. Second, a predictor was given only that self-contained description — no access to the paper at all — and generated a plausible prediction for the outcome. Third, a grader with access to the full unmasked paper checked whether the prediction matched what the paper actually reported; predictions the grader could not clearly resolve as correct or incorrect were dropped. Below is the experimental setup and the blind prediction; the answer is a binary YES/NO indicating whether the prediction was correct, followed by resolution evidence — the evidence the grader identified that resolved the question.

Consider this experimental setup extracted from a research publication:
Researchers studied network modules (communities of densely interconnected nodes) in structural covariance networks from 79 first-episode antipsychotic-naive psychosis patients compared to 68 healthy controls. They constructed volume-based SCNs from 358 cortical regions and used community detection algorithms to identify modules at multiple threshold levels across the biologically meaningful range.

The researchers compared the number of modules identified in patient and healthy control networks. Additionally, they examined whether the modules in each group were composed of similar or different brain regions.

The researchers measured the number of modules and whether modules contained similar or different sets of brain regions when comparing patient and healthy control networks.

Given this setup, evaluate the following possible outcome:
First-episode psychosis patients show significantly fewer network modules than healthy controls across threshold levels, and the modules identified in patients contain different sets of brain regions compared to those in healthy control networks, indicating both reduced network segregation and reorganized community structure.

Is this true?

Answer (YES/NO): NO